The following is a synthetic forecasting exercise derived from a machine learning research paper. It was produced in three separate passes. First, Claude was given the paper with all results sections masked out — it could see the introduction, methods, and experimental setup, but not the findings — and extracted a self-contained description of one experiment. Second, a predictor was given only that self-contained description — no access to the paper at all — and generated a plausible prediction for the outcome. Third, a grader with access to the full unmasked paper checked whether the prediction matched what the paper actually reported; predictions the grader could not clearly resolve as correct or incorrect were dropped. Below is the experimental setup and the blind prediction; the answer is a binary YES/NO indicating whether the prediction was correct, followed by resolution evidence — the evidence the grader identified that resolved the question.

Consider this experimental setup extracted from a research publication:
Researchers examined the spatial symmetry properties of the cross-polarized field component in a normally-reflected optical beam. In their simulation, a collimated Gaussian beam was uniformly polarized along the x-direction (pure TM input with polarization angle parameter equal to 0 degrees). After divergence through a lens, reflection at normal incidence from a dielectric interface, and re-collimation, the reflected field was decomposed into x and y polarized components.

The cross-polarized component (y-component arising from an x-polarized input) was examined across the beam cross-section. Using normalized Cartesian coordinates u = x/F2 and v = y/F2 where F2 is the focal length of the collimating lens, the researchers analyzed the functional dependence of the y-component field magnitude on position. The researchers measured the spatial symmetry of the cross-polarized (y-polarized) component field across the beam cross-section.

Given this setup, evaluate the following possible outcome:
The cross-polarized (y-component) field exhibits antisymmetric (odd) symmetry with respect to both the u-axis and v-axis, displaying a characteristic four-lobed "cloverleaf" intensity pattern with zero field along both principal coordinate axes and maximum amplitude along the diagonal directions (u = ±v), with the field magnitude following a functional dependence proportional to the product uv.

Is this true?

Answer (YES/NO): YES